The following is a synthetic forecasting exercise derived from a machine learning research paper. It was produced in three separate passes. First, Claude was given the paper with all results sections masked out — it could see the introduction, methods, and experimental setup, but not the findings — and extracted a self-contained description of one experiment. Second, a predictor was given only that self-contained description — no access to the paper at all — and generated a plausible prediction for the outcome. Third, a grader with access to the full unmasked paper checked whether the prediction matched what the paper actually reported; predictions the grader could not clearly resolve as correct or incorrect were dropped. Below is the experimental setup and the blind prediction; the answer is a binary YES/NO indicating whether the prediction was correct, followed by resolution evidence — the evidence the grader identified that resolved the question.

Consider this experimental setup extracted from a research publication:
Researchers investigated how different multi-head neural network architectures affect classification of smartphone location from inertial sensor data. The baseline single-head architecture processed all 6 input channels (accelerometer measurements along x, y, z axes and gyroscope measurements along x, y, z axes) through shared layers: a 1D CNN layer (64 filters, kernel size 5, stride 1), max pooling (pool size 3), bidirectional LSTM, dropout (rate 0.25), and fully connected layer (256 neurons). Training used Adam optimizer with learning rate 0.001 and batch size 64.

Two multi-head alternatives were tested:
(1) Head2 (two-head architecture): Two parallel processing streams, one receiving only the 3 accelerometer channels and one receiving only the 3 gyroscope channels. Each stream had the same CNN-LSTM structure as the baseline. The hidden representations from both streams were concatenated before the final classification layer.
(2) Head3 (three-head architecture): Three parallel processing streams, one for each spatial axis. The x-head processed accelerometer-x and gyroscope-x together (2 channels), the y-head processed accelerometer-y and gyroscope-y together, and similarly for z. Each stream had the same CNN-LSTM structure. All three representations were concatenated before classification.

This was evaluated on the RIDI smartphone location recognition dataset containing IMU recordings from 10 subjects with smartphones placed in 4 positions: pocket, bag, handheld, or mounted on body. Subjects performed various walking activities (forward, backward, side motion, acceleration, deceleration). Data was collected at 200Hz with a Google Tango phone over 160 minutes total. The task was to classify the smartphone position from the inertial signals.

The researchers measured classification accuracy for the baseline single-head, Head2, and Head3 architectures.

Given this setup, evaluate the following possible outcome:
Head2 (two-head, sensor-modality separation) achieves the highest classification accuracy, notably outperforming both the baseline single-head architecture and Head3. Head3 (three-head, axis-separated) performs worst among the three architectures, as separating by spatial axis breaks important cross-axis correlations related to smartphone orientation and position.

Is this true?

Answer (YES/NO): NO